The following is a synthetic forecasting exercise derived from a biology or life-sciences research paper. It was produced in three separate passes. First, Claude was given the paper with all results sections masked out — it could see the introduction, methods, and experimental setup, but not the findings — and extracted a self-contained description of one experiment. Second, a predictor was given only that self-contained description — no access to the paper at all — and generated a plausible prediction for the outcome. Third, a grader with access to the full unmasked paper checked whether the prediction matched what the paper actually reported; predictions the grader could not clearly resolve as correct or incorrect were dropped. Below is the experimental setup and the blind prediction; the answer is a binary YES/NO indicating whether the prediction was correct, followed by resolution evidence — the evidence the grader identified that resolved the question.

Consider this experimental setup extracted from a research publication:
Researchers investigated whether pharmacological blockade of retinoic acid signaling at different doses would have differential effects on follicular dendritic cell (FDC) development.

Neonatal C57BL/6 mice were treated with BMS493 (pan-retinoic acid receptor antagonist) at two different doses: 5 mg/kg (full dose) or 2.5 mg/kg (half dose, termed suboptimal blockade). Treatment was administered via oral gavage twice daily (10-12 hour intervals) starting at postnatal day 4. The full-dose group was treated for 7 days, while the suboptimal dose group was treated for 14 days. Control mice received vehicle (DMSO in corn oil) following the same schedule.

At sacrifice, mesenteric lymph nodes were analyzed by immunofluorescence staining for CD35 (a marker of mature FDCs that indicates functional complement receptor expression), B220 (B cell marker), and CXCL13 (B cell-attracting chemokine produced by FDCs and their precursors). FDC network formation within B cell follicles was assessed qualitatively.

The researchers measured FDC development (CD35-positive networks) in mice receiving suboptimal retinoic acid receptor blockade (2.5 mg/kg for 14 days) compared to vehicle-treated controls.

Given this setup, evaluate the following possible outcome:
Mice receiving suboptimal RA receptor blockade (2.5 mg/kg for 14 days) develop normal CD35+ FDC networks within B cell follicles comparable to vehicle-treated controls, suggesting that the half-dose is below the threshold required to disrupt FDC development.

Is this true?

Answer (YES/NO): NO